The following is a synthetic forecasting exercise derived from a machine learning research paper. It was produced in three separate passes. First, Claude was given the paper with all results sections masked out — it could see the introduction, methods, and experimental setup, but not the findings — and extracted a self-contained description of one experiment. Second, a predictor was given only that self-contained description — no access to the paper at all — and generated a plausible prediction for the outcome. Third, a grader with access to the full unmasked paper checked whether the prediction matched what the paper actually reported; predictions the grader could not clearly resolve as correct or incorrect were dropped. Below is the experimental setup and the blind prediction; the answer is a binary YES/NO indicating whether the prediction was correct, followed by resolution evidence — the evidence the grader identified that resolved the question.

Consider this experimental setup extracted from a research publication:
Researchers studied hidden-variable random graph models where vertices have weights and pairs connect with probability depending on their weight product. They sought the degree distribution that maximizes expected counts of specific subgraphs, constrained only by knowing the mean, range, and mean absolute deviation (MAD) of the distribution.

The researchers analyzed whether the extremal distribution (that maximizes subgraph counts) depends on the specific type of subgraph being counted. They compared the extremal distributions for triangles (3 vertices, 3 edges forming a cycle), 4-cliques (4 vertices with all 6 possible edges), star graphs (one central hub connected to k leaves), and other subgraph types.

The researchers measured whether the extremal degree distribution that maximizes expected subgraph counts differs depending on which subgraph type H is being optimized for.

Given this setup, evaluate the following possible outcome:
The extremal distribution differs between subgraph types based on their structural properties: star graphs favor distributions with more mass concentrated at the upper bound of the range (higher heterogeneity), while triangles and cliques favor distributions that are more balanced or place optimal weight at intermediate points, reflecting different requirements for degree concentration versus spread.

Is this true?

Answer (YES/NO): NO